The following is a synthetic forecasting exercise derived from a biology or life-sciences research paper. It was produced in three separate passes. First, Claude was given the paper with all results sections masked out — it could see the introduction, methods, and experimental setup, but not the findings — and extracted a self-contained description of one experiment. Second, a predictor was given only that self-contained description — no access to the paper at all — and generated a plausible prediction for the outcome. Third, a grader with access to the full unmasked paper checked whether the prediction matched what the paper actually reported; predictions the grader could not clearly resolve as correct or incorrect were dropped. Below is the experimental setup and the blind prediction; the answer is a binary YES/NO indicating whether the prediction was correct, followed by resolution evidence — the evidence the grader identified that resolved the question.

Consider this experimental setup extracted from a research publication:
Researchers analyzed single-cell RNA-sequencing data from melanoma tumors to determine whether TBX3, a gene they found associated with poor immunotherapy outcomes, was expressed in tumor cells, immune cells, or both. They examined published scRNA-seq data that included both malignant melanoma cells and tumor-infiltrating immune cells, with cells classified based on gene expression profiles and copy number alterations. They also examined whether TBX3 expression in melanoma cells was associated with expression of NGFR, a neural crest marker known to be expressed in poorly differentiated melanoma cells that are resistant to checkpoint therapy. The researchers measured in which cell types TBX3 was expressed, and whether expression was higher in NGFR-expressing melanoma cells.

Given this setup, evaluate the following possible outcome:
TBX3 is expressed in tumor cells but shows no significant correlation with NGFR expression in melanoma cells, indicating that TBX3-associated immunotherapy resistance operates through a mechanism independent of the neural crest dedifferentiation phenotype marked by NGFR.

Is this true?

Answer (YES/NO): NO